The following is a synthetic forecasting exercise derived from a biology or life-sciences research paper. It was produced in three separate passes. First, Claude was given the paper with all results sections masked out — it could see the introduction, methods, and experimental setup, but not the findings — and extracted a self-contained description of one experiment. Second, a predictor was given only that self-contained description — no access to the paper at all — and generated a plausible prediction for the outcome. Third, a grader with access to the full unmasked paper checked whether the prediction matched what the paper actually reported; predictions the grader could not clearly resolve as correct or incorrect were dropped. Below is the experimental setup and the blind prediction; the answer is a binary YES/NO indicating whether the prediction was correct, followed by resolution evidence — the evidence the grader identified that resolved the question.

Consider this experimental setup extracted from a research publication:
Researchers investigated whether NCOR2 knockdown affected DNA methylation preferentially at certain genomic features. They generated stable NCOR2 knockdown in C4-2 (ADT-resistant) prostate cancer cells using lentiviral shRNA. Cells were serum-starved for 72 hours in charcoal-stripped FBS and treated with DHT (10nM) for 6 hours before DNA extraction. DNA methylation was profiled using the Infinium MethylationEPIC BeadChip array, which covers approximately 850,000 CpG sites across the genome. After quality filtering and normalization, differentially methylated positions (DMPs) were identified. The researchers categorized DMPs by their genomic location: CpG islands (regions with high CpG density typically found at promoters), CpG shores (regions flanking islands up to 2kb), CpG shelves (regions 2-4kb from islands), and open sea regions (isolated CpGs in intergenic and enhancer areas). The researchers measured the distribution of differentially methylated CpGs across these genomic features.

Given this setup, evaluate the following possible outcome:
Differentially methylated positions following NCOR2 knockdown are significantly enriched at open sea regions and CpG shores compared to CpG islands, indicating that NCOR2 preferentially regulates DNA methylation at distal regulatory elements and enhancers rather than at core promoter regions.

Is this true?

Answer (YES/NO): YES